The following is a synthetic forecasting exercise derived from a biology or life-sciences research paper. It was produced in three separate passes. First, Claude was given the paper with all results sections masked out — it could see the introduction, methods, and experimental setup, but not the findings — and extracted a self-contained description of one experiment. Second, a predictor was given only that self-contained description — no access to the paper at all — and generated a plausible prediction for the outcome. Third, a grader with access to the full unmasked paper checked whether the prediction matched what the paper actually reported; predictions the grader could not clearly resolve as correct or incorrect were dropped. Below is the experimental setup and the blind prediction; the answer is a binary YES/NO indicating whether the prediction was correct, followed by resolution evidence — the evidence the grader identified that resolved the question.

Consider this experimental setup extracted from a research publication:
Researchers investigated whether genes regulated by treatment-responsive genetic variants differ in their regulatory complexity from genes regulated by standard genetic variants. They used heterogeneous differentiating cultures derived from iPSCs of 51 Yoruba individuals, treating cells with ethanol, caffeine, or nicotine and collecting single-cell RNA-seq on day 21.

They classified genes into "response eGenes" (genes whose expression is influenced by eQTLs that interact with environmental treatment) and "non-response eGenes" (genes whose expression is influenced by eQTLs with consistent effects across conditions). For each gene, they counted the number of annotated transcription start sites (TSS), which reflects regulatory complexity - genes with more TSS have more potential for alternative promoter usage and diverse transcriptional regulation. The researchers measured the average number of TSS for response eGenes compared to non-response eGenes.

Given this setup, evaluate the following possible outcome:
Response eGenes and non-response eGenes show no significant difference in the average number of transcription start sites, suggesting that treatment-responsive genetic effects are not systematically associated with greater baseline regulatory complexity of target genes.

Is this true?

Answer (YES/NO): NO